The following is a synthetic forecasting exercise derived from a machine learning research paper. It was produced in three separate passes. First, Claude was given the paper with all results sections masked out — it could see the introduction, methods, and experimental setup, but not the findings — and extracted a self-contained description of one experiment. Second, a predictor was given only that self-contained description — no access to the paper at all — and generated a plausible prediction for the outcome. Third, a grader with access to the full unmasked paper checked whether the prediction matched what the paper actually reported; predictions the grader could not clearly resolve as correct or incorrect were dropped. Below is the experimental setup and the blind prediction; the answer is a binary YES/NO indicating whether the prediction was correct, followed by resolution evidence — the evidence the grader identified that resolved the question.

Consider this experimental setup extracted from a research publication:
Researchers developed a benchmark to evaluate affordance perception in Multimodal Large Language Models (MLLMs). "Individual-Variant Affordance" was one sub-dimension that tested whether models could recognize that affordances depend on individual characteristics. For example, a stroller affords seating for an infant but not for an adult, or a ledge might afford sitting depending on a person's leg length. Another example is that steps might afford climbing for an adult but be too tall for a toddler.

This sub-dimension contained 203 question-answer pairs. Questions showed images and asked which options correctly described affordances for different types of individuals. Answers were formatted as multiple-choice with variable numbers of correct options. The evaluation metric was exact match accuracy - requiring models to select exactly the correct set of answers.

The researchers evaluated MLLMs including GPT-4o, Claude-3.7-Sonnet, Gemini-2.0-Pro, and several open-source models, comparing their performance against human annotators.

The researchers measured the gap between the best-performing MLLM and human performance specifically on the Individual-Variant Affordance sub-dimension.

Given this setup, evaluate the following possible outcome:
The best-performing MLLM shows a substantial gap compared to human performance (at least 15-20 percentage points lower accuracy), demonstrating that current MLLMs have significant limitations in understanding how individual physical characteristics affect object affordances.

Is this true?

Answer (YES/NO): YES